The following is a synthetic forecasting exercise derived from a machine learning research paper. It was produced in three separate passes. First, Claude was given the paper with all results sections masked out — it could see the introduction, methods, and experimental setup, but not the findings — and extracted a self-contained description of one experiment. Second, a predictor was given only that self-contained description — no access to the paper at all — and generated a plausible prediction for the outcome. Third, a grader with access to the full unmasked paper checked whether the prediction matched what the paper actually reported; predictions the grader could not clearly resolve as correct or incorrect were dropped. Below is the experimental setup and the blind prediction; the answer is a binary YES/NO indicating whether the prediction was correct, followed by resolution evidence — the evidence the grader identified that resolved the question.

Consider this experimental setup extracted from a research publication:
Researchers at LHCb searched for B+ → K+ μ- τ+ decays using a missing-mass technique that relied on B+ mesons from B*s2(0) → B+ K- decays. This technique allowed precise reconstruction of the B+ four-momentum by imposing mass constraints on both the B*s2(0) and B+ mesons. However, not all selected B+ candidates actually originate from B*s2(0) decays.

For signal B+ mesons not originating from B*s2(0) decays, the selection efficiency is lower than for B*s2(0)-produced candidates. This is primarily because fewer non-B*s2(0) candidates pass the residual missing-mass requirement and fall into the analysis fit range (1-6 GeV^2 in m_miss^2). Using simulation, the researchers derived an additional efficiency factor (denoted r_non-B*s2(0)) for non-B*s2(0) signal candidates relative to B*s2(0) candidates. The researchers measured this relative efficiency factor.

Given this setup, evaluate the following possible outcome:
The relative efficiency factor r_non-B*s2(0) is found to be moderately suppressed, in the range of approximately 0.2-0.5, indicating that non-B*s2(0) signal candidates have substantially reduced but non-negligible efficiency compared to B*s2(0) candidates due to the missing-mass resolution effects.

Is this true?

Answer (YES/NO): NO